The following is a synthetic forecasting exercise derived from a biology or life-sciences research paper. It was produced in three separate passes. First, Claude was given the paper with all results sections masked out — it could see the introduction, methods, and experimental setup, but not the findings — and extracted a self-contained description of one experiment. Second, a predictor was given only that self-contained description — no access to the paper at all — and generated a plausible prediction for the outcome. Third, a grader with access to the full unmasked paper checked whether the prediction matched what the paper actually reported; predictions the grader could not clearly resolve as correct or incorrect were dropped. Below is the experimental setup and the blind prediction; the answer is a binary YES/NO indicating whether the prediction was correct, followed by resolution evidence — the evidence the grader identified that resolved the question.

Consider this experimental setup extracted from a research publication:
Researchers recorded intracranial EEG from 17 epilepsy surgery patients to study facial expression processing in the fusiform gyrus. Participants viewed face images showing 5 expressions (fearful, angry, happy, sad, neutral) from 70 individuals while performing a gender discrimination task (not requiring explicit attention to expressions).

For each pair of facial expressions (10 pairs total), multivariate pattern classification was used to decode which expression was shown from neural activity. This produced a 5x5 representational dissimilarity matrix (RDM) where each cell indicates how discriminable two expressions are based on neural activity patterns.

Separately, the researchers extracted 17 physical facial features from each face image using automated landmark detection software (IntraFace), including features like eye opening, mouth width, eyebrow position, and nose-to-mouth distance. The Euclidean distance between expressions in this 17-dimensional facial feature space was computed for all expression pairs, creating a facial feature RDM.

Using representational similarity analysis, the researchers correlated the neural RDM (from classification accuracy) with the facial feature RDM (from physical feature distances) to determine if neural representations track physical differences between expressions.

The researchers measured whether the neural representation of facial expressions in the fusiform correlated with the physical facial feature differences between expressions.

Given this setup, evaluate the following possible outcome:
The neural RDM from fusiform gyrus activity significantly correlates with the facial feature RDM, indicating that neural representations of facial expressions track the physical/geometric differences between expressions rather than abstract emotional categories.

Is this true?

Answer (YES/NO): NO